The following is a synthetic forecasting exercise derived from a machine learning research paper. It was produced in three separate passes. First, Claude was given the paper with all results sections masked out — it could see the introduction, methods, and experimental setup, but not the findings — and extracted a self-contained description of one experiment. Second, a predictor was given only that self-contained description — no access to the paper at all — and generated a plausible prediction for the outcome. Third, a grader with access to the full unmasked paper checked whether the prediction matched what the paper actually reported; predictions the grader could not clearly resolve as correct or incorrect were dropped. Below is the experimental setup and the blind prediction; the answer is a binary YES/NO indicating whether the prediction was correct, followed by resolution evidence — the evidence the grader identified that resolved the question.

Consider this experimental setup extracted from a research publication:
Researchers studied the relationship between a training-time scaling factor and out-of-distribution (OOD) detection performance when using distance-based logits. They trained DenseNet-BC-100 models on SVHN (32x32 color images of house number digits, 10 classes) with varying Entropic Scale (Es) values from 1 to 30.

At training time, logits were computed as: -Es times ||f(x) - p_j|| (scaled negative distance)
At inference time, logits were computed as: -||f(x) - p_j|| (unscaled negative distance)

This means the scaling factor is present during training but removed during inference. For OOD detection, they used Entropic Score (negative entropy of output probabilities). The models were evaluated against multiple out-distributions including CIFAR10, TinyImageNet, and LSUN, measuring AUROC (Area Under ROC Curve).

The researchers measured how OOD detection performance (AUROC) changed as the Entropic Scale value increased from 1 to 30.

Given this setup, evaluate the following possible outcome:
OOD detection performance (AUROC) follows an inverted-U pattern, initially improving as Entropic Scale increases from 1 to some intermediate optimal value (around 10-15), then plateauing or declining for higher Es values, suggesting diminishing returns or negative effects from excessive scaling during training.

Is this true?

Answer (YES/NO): NO